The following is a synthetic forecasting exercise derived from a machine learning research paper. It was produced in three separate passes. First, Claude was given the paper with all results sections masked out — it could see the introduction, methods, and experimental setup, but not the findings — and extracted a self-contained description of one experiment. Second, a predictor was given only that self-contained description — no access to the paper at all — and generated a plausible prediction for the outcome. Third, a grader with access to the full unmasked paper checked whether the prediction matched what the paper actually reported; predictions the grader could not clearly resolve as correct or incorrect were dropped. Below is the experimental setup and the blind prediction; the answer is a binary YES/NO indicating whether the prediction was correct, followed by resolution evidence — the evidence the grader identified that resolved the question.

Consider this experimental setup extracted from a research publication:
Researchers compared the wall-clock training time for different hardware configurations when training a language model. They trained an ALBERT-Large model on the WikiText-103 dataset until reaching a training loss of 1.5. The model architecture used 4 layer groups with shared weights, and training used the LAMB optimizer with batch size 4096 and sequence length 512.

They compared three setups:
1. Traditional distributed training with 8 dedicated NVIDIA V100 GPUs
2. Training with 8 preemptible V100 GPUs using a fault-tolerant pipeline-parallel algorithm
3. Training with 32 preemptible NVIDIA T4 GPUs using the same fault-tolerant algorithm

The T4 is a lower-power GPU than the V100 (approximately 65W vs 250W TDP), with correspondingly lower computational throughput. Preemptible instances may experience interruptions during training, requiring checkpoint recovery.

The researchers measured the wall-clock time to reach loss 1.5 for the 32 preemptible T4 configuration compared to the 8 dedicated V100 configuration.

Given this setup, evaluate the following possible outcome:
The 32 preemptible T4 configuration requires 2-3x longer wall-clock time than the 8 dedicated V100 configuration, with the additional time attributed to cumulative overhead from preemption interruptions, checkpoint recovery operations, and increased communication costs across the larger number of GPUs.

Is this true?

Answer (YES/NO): NO